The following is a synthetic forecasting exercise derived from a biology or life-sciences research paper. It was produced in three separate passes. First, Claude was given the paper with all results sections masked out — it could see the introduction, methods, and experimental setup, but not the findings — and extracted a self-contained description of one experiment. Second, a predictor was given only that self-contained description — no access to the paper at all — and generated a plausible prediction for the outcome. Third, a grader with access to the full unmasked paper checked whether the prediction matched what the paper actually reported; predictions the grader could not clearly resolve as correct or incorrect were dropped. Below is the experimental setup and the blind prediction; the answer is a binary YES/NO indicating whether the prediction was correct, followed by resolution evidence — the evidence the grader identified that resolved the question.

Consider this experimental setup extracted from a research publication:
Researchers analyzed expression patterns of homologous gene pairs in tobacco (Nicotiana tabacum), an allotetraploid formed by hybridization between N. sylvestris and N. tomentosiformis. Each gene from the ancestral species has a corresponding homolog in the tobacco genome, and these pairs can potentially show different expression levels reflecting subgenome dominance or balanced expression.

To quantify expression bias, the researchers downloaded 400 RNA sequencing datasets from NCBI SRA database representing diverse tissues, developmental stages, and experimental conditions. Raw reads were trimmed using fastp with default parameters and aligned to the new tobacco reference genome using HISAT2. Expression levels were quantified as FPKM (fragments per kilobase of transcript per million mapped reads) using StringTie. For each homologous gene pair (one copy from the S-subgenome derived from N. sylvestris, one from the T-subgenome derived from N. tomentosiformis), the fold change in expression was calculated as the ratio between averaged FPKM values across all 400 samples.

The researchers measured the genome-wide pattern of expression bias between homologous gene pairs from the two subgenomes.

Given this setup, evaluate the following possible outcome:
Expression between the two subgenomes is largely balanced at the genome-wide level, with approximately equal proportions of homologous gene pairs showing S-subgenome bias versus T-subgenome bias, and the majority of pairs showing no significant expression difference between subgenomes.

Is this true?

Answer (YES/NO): YES